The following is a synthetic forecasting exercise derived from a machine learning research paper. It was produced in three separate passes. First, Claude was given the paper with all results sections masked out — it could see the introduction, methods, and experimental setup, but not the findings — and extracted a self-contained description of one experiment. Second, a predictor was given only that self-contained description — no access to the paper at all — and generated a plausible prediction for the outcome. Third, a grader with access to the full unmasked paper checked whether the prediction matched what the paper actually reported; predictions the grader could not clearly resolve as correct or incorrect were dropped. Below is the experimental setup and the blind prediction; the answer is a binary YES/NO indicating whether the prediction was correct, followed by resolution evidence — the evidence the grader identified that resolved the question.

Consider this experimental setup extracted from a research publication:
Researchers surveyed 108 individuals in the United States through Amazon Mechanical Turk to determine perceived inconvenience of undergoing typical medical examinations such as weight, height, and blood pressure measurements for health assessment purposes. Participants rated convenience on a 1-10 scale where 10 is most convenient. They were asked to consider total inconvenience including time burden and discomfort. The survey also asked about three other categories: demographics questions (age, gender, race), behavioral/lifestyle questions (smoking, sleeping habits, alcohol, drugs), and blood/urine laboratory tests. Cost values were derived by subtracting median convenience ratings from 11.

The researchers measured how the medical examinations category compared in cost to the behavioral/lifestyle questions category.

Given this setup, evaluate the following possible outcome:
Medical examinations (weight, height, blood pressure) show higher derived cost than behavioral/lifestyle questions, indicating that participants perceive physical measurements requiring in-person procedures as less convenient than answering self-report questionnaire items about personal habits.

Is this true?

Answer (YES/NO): YES